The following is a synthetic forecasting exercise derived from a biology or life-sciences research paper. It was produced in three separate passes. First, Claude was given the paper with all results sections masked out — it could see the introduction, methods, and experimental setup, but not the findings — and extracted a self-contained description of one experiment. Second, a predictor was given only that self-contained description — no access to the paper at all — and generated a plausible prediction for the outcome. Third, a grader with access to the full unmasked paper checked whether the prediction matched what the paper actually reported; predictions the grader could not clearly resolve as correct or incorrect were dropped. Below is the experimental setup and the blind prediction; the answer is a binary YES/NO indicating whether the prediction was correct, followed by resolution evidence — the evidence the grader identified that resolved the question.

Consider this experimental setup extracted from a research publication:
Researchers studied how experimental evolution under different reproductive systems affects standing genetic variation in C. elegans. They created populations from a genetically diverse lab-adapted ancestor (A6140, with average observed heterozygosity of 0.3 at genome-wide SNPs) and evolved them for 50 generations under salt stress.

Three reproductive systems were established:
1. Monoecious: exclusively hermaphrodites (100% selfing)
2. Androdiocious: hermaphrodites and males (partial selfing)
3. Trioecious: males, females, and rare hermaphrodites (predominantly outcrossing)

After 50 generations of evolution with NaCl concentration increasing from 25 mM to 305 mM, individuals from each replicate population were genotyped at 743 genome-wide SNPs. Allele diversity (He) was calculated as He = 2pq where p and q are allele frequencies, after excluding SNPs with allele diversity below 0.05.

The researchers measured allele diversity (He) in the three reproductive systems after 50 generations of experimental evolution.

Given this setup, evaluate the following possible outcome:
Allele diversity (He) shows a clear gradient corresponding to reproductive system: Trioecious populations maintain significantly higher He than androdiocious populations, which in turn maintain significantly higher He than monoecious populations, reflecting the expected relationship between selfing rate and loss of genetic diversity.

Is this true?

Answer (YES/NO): NO